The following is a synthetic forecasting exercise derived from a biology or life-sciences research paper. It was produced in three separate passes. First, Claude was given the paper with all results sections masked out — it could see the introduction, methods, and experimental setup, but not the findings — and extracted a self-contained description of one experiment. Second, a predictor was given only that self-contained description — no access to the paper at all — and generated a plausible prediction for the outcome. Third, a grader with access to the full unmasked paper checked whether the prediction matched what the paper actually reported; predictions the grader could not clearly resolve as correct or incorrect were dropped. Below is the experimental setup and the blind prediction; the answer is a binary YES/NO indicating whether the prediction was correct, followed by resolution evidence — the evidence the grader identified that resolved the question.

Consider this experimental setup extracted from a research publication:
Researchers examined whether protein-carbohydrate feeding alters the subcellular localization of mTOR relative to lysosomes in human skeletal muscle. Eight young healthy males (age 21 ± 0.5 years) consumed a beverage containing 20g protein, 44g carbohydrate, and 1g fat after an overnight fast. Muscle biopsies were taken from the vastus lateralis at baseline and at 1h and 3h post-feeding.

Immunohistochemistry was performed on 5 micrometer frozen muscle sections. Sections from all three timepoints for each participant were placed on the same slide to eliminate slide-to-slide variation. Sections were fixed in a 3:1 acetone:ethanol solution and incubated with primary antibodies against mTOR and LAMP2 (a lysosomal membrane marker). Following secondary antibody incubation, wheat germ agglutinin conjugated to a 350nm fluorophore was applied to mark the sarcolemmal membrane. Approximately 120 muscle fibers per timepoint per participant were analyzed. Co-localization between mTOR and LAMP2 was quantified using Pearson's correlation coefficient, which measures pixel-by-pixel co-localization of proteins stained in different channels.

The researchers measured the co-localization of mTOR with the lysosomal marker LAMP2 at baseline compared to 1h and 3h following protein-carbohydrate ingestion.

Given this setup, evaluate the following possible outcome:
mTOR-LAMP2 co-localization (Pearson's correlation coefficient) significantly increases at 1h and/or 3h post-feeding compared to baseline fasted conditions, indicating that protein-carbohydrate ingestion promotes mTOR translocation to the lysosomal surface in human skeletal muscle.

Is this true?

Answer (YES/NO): NO